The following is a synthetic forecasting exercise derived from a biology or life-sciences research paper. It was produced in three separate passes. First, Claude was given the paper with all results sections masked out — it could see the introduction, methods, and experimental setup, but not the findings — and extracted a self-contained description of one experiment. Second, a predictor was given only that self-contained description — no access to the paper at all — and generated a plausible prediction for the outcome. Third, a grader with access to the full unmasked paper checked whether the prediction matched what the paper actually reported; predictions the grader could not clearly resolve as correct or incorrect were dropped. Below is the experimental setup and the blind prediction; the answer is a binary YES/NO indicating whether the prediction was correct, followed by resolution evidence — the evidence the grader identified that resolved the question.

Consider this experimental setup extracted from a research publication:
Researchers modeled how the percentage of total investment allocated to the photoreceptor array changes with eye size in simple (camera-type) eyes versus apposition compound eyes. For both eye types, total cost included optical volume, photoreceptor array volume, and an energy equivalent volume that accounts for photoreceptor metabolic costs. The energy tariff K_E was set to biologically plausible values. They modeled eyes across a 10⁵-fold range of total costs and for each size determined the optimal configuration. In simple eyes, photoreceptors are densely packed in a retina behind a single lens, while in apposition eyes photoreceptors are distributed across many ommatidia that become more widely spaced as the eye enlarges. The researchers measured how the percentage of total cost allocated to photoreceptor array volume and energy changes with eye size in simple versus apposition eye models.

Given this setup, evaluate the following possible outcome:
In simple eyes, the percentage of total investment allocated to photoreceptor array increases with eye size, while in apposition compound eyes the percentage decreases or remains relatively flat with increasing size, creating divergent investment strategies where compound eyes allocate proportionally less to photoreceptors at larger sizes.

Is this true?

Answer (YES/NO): NO